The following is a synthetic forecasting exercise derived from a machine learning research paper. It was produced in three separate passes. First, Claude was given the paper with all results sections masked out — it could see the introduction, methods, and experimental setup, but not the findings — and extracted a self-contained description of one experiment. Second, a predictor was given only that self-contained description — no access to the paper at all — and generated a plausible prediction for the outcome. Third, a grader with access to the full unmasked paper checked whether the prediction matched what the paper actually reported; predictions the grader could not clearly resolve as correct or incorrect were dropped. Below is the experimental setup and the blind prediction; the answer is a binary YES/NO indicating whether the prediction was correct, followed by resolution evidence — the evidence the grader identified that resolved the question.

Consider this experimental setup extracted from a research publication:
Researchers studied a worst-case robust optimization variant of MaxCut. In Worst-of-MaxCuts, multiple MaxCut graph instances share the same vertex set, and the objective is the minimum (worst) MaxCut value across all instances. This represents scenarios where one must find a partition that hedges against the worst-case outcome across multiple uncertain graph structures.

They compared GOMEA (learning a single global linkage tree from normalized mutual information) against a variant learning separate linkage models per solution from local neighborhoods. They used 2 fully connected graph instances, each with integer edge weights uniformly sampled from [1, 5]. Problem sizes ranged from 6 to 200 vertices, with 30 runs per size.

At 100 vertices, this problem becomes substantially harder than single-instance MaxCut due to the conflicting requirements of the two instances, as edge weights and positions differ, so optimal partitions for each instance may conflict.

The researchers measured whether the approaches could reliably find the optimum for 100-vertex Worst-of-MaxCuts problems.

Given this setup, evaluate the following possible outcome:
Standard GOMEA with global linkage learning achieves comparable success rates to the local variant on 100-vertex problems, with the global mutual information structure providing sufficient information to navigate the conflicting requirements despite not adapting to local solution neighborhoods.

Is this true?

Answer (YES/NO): NO